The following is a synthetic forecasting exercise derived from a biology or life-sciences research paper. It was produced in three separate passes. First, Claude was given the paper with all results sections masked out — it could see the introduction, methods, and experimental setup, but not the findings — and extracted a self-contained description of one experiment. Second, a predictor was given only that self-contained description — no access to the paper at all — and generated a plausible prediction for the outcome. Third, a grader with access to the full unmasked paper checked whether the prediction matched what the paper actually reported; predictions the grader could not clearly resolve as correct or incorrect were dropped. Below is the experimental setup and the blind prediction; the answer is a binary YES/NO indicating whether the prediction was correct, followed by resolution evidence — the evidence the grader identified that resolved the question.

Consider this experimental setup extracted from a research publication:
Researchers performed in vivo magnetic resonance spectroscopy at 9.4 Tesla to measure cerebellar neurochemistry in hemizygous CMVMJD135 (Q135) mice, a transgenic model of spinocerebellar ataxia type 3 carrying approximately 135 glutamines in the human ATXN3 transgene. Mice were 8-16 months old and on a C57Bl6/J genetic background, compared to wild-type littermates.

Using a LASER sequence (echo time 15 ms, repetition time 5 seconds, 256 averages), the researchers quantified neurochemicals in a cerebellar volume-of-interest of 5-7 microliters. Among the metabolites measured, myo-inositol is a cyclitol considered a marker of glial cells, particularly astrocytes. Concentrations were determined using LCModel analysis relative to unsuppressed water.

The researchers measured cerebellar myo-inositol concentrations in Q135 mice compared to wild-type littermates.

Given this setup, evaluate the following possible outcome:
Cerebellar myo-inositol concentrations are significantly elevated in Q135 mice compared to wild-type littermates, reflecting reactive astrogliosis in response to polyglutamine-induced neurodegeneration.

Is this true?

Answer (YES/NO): NO